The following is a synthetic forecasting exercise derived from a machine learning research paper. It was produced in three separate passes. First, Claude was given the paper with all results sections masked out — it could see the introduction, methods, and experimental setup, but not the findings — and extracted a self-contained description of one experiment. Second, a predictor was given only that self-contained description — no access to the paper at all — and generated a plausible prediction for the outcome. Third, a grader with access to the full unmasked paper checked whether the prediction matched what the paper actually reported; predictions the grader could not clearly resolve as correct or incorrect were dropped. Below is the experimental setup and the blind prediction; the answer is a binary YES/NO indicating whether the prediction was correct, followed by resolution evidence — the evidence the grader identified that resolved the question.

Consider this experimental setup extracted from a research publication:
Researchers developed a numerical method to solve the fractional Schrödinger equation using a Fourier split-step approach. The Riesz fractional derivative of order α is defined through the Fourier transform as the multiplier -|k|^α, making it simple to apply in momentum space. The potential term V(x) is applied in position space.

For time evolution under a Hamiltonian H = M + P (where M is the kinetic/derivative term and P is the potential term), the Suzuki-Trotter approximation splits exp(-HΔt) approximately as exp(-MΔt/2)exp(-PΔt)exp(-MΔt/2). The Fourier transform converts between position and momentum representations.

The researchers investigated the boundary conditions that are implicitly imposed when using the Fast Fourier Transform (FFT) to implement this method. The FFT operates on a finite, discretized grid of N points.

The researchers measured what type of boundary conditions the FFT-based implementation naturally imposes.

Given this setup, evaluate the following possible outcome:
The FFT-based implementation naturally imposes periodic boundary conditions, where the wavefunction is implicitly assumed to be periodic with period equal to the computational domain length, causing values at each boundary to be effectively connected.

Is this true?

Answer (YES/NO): YES